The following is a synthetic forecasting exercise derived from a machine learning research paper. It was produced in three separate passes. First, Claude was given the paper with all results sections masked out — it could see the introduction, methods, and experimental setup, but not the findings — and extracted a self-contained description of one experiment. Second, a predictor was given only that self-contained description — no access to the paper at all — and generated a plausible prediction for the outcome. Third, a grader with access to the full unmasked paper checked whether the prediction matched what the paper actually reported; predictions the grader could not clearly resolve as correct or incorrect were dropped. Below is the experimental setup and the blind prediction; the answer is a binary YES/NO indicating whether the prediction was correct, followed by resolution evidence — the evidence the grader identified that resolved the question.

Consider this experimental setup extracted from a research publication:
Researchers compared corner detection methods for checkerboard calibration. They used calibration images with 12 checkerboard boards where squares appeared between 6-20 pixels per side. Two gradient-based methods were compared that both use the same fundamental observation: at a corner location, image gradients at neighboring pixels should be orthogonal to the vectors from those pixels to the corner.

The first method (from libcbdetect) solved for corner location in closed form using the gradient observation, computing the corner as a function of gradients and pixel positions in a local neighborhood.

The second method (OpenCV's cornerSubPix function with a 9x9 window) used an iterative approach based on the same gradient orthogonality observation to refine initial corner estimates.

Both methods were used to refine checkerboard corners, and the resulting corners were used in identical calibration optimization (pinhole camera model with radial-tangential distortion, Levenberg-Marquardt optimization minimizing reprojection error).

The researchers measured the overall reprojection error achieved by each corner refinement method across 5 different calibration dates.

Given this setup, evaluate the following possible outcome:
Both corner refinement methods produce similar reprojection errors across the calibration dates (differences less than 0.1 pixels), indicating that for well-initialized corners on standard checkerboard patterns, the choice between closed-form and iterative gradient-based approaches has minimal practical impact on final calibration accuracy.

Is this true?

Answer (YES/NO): YES